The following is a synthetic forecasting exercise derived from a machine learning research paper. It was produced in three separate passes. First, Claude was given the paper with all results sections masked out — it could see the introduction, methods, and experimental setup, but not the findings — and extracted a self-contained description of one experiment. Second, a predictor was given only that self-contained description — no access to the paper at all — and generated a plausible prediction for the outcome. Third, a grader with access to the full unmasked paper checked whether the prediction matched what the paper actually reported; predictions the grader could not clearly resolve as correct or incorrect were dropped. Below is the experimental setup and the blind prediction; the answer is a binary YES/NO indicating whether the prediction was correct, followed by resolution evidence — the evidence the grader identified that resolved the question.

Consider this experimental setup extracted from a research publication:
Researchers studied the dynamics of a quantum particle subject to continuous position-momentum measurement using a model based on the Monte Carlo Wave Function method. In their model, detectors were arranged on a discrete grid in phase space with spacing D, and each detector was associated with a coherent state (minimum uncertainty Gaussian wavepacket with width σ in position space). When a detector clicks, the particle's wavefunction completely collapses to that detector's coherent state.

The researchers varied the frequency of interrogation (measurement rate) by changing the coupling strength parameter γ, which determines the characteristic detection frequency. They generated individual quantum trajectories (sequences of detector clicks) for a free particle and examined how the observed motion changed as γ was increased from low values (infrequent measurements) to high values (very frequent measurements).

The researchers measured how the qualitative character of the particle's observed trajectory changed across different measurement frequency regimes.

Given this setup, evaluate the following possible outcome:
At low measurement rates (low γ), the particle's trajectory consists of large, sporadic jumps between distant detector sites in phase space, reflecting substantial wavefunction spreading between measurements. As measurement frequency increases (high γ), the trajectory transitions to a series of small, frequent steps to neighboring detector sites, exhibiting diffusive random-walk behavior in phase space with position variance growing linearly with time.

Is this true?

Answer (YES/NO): NO